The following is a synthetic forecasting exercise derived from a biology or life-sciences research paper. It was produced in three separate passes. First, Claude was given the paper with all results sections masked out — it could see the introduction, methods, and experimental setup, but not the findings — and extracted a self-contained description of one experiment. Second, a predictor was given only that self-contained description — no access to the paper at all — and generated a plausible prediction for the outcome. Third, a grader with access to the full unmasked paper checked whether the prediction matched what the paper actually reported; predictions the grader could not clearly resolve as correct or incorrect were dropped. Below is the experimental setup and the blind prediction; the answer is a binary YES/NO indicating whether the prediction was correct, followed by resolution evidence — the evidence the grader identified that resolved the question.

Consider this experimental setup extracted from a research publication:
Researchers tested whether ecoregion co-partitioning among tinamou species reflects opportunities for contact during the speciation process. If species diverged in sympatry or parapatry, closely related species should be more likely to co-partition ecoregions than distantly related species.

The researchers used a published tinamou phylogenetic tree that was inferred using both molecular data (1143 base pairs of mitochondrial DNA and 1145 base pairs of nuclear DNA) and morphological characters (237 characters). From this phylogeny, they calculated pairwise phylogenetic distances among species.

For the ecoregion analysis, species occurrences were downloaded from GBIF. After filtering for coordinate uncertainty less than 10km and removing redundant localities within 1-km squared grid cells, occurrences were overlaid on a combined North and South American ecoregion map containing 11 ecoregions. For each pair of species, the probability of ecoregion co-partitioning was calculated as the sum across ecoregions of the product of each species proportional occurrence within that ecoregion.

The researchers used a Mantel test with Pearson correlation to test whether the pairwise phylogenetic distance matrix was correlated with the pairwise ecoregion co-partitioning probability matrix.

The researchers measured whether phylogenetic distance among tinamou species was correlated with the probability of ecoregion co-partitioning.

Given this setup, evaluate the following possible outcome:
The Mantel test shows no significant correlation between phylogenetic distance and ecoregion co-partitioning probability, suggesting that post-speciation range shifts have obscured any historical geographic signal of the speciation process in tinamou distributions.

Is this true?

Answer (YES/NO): NO